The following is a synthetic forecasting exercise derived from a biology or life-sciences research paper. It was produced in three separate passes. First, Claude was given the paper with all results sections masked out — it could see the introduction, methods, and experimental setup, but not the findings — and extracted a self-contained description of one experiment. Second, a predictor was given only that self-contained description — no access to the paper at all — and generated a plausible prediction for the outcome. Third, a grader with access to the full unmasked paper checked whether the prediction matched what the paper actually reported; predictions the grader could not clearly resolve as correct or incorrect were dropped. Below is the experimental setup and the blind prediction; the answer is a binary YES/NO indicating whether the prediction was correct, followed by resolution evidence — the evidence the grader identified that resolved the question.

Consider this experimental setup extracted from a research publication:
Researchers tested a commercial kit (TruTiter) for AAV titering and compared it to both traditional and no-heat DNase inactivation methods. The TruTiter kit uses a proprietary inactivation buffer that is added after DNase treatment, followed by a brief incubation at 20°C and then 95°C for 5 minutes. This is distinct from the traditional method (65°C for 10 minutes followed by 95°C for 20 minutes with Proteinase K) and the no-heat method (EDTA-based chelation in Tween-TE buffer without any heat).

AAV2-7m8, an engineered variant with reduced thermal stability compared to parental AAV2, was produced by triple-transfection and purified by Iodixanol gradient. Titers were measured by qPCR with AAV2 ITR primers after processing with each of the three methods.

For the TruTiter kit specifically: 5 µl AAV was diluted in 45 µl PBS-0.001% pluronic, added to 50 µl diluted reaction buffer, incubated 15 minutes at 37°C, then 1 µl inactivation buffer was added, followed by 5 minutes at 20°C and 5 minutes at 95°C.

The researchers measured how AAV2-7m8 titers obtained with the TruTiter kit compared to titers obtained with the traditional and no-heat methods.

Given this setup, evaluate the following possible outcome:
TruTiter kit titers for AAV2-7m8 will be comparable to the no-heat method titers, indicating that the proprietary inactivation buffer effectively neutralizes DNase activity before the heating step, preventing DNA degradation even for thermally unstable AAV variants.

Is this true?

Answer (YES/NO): YES